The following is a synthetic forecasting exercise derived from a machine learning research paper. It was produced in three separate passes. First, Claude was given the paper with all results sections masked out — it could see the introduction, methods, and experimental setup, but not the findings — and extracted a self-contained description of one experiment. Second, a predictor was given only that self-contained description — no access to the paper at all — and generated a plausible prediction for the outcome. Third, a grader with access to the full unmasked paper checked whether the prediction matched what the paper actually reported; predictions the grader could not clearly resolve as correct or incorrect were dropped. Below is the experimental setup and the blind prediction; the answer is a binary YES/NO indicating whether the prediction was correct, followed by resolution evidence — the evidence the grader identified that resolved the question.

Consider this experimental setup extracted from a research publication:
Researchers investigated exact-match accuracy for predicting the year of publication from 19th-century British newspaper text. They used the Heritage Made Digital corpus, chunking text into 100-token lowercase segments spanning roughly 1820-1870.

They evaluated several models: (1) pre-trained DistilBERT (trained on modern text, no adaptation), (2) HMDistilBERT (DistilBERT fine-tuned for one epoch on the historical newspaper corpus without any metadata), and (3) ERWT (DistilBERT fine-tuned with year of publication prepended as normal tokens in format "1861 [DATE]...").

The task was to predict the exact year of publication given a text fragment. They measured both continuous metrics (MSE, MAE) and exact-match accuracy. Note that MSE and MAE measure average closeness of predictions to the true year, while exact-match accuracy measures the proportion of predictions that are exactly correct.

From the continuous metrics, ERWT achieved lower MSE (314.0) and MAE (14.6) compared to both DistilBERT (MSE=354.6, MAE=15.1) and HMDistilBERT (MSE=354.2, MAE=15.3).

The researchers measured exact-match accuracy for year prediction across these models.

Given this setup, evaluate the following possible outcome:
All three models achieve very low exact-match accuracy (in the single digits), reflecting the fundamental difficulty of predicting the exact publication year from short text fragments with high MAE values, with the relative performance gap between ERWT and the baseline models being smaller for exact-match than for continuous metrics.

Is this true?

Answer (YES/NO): NO